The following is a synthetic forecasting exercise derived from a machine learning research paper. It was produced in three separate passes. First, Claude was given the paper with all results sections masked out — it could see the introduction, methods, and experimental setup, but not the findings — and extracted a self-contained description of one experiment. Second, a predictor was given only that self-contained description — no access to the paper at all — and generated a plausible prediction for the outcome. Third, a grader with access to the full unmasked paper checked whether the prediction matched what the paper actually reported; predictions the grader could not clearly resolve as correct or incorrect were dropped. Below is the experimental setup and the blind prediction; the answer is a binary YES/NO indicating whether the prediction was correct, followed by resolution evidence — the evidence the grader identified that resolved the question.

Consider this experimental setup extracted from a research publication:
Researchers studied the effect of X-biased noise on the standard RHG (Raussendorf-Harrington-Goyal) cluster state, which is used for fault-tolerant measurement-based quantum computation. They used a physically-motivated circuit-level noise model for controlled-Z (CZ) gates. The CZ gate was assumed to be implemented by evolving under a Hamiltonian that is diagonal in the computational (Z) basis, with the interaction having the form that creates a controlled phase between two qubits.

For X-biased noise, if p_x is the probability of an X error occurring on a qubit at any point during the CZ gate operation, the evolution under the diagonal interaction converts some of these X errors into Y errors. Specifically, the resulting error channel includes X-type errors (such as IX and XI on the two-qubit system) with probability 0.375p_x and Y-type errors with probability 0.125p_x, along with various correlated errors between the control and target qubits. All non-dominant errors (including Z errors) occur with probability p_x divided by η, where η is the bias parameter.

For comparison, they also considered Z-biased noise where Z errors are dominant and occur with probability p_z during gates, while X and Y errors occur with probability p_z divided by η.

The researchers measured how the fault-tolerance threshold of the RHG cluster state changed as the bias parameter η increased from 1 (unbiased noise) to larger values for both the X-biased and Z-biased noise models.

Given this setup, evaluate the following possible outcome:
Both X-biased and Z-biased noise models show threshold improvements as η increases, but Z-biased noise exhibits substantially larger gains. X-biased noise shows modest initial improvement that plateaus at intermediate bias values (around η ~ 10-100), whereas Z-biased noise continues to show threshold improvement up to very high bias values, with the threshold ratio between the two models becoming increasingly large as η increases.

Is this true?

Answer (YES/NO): NO